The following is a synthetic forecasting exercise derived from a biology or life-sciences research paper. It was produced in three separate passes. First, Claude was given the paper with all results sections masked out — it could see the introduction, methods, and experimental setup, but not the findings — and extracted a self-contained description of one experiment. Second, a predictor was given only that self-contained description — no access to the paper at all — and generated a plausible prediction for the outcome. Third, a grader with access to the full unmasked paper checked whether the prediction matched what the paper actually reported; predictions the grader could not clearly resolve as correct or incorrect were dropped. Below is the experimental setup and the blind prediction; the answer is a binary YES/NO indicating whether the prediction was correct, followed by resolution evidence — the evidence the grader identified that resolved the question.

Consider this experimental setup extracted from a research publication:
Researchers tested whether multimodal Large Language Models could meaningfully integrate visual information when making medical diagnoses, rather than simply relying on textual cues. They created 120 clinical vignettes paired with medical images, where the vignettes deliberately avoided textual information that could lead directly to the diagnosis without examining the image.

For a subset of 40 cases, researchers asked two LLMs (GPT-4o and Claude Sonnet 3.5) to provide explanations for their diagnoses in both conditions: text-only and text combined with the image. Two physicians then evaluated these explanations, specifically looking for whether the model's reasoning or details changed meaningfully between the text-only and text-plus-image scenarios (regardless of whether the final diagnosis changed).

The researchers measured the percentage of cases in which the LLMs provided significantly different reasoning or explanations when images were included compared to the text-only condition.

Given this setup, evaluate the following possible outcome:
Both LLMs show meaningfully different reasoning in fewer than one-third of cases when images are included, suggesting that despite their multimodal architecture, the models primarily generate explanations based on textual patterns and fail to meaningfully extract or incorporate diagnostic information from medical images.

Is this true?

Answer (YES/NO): NO